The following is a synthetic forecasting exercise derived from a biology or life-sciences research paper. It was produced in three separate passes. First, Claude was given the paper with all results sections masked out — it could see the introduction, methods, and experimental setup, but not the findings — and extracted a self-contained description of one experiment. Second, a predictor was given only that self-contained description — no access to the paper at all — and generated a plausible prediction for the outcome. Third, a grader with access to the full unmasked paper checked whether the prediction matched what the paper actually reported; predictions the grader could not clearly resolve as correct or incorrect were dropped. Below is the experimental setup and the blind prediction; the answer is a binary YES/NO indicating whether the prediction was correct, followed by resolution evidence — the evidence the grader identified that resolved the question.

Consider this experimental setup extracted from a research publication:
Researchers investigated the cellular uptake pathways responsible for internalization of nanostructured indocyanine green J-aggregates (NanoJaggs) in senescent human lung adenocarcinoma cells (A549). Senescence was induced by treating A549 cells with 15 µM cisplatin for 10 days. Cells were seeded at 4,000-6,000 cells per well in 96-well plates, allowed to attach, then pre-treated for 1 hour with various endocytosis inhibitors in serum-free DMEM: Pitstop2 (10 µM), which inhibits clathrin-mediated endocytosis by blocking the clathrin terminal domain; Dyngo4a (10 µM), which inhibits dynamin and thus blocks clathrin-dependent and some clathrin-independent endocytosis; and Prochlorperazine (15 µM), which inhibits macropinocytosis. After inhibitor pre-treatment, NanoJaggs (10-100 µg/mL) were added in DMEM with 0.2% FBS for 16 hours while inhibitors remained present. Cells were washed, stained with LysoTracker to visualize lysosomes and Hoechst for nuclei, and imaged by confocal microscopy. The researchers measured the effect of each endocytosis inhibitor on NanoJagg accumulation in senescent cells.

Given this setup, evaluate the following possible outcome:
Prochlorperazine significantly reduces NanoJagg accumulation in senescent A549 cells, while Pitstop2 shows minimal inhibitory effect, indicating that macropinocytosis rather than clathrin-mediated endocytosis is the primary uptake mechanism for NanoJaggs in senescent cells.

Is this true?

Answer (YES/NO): NO